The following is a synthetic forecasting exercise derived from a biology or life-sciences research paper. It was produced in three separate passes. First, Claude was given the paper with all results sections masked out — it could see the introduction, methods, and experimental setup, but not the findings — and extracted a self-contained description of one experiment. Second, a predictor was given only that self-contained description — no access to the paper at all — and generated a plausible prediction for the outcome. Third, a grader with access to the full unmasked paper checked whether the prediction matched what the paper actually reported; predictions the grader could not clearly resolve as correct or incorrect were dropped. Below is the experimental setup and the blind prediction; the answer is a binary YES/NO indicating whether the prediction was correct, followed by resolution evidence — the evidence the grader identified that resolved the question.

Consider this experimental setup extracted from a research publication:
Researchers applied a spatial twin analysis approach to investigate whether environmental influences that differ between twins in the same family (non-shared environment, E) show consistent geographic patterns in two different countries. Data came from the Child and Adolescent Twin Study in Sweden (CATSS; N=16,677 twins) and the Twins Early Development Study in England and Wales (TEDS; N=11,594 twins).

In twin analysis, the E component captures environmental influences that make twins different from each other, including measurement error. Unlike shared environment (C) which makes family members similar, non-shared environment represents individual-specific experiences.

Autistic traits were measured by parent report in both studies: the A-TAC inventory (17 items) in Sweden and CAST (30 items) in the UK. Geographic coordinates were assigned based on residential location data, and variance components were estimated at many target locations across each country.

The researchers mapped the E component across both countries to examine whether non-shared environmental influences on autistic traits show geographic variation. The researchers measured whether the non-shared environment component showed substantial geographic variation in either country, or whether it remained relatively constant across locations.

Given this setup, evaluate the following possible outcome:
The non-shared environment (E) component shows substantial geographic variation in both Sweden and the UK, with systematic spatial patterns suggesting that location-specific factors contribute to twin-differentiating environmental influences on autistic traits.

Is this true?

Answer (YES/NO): NO